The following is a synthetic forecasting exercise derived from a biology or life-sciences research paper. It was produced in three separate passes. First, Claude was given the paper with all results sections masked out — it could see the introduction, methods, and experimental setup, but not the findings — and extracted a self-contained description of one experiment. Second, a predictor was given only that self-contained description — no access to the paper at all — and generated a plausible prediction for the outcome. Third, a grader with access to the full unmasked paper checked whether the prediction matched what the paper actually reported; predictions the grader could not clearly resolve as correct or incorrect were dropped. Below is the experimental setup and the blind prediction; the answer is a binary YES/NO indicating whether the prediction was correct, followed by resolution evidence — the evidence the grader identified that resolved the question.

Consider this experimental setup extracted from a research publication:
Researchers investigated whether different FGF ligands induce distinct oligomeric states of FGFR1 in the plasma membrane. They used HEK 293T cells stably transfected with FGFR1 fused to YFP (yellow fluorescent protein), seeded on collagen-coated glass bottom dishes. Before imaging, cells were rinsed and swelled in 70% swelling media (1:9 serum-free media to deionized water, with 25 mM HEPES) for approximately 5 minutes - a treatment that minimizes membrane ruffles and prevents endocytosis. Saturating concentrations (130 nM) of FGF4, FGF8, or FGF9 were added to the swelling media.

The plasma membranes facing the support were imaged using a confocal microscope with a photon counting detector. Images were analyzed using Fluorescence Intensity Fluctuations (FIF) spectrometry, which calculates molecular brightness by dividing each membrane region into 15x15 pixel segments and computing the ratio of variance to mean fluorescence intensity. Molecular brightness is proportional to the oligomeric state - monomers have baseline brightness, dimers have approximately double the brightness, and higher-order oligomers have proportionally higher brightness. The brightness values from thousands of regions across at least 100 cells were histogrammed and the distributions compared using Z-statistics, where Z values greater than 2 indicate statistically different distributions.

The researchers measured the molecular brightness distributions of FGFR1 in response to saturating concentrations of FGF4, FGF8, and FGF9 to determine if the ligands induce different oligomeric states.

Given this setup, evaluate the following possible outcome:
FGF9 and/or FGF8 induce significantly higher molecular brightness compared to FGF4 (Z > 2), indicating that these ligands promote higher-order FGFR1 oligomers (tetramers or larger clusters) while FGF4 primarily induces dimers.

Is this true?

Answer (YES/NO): NO